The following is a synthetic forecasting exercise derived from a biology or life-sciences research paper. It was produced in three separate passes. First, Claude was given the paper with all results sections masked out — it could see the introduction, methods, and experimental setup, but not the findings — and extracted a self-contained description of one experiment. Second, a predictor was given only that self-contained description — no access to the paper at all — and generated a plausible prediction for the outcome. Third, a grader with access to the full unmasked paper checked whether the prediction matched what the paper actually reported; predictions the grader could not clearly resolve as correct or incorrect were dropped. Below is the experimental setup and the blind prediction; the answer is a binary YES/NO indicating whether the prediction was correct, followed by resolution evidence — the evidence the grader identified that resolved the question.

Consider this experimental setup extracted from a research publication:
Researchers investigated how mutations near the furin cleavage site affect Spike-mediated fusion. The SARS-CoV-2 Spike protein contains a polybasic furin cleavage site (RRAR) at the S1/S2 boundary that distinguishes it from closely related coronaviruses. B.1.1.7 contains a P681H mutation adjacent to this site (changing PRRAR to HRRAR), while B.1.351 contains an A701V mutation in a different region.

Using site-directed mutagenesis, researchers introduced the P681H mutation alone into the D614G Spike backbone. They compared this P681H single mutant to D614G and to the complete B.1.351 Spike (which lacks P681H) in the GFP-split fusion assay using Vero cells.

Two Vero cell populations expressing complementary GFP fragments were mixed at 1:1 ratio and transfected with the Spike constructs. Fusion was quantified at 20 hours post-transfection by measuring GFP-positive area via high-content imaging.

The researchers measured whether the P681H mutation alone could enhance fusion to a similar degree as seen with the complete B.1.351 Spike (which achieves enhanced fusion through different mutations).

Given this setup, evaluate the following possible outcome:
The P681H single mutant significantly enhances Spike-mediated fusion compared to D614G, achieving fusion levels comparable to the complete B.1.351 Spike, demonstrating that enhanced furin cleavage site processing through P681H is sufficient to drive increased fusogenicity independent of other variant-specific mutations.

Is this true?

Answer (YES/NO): NO